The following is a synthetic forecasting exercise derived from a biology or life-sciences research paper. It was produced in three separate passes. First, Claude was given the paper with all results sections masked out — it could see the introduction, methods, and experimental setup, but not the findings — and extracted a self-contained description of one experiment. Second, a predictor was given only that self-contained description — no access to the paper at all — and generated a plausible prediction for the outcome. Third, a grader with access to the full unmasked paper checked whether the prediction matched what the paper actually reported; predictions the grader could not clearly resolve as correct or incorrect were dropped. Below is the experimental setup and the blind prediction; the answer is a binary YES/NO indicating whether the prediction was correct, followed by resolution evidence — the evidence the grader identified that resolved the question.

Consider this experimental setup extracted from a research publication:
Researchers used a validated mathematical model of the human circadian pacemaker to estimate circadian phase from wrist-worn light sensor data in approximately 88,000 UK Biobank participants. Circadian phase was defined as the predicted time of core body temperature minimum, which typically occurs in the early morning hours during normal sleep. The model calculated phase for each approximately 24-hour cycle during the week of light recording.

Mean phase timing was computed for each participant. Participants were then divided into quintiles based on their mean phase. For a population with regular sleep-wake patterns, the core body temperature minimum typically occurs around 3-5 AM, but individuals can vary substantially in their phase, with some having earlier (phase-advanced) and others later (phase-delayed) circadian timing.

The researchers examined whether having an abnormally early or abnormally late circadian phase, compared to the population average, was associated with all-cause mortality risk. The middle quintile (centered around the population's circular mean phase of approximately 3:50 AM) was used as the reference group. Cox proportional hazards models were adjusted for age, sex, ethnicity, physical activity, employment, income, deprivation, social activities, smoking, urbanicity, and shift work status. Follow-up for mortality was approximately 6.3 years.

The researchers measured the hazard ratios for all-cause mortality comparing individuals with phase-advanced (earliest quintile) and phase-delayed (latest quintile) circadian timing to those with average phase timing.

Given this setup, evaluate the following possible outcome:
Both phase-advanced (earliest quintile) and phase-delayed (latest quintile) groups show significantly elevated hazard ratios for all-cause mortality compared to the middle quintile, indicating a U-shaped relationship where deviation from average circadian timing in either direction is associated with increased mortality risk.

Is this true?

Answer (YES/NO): NO